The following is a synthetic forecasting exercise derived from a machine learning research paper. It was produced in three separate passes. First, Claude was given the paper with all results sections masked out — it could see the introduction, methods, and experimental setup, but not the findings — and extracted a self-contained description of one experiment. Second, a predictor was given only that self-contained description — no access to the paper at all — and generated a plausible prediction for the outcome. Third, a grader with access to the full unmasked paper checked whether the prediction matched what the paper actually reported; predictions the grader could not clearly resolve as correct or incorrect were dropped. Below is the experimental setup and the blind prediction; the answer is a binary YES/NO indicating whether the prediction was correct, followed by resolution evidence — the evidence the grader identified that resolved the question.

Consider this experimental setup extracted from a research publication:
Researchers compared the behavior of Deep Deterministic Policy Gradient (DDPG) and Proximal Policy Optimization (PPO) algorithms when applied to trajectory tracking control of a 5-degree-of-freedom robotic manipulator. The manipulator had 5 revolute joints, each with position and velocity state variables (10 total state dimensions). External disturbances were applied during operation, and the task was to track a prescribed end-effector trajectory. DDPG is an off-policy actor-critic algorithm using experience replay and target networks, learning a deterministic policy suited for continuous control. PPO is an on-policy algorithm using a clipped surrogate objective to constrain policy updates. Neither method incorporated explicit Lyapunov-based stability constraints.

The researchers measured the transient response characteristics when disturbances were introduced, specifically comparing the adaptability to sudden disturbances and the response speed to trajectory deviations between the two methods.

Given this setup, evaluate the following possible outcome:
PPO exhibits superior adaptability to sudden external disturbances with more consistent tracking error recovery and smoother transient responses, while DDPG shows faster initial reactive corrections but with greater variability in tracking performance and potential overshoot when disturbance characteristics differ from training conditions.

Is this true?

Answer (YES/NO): NO